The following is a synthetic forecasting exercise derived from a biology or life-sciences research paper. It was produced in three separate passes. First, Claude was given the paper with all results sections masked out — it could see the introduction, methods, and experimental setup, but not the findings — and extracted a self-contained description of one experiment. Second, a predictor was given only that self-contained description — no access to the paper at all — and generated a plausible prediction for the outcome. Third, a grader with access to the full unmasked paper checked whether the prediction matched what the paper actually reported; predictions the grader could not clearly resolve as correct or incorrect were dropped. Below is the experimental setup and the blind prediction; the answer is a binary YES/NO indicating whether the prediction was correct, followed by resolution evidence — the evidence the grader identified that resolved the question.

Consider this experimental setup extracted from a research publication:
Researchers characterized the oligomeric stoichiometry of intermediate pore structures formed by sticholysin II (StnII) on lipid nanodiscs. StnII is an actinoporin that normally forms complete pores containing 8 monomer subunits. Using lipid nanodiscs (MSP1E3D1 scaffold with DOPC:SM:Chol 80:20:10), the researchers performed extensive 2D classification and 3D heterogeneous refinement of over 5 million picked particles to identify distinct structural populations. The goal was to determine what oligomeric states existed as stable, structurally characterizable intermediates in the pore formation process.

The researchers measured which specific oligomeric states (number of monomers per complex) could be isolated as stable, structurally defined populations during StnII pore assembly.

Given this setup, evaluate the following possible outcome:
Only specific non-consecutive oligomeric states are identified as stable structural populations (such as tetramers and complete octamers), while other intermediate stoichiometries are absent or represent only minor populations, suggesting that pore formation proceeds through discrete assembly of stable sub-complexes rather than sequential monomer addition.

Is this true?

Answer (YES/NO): NO